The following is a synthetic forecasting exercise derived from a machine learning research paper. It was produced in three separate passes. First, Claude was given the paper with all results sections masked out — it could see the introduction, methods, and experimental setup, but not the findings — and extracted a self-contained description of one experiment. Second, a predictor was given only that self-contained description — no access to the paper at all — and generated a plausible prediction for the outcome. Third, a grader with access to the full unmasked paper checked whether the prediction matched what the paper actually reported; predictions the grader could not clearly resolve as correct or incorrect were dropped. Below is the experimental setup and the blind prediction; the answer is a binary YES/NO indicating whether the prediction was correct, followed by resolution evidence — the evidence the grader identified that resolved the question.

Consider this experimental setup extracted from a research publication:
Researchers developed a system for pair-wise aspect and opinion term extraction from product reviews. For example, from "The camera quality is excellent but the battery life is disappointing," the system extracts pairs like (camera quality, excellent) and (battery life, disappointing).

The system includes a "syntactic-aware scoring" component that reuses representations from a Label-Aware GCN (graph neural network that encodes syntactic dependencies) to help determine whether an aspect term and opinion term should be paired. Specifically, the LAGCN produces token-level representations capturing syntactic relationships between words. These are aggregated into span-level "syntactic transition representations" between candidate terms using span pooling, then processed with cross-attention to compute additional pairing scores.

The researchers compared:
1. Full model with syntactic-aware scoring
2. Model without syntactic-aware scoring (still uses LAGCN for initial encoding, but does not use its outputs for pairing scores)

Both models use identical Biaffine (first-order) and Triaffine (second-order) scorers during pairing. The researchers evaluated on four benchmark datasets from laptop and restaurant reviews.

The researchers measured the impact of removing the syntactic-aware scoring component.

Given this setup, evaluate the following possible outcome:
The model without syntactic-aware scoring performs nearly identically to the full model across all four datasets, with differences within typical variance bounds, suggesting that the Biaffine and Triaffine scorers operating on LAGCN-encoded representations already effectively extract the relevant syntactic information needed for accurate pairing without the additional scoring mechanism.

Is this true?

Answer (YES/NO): NO